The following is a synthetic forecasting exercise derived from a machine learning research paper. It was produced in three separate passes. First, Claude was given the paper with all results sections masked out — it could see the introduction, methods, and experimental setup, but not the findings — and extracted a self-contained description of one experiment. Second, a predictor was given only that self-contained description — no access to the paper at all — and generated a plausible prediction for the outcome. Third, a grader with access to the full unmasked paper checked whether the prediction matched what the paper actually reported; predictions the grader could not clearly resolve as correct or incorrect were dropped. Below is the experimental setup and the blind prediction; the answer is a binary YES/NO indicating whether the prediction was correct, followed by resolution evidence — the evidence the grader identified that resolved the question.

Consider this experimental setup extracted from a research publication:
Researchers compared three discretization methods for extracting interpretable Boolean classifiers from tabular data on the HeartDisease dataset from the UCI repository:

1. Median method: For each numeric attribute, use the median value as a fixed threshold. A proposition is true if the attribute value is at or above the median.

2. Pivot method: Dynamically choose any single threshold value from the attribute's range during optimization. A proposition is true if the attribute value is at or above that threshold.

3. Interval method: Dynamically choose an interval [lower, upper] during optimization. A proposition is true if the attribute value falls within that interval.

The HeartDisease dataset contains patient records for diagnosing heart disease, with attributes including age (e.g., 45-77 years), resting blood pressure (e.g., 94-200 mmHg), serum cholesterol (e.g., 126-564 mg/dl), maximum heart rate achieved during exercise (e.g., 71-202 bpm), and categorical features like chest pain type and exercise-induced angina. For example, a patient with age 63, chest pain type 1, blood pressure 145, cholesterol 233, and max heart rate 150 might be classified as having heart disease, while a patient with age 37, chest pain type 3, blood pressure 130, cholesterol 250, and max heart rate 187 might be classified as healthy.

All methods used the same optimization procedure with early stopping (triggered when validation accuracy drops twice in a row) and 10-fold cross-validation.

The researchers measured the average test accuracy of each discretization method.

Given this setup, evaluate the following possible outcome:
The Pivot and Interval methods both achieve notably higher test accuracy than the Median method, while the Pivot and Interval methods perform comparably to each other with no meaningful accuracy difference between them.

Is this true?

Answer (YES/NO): NO